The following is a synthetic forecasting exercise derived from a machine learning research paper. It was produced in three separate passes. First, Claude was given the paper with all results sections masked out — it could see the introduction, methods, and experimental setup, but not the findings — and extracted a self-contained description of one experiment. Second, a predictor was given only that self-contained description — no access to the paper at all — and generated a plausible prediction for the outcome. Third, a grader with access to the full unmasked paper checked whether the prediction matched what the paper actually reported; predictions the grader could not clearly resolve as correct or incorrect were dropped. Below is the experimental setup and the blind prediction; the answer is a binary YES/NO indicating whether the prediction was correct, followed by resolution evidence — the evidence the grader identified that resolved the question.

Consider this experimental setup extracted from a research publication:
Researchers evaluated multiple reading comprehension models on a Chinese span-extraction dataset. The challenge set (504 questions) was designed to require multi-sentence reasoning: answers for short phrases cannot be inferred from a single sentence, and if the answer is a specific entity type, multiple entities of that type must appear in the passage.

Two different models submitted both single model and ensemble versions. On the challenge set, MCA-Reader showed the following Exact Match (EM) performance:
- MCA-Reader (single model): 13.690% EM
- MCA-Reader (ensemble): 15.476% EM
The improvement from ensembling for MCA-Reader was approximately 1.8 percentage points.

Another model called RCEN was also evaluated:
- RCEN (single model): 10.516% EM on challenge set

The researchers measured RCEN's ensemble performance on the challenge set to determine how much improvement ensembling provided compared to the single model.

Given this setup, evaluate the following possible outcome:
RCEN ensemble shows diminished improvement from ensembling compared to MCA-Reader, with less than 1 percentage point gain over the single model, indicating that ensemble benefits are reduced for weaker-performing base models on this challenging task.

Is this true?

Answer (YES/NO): NO